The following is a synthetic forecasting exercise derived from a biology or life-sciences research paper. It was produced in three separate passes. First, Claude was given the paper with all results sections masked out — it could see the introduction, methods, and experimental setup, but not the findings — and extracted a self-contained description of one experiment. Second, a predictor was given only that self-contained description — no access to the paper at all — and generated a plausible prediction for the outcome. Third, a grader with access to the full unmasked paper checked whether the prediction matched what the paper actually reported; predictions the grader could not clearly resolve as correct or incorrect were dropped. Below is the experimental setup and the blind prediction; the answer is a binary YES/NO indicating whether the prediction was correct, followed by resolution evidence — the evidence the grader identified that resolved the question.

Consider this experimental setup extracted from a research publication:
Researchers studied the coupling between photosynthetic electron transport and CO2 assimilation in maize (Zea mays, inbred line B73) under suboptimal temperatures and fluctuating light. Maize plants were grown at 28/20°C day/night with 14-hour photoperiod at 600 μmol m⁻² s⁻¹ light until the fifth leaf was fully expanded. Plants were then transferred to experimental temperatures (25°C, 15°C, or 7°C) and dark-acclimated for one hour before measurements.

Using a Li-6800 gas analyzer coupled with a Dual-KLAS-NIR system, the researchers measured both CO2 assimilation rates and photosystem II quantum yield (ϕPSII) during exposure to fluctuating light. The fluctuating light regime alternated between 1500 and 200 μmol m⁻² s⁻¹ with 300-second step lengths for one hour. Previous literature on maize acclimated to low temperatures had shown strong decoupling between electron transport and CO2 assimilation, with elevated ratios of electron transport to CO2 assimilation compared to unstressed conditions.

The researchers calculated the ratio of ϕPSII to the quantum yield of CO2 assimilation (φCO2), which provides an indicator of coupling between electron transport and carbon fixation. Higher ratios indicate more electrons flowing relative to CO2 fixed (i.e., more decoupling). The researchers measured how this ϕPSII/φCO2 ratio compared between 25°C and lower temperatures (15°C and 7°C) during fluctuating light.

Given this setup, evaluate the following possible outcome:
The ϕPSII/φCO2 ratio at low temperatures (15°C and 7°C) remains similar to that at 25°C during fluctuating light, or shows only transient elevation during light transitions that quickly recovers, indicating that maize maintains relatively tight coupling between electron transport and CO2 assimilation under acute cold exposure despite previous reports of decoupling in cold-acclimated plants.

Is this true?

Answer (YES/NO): NO